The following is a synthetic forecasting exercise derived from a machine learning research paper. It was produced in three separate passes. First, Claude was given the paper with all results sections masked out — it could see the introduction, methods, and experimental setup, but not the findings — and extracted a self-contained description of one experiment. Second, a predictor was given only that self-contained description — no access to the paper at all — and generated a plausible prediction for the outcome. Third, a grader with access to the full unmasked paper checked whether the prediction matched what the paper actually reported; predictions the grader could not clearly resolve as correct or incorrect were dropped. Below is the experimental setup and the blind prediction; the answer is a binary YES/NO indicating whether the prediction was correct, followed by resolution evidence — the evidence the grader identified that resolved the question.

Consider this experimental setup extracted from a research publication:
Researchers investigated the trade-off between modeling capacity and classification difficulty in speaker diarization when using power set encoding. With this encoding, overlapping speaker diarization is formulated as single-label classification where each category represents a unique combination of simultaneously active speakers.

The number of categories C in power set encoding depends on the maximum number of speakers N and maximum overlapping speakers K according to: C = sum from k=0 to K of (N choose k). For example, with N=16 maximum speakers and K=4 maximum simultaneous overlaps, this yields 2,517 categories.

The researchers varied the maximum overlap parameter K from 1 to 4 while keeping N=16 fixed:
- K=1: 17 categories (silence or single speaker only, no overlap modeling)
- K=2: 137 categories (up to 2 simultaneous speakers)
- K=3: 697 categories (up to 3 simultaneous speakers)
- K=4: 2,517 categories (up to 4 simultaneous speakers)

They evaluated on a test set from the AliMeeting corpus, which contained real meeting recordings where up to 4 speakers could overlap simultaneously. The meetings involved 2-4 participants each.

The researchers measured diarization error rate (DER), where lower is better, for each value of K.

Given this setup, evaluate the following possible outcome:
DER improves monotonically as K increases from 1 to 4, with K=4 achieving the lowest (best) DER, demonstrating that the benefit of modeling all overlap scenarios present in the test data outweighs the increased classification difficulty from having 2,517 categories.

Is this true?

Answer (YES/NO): YES